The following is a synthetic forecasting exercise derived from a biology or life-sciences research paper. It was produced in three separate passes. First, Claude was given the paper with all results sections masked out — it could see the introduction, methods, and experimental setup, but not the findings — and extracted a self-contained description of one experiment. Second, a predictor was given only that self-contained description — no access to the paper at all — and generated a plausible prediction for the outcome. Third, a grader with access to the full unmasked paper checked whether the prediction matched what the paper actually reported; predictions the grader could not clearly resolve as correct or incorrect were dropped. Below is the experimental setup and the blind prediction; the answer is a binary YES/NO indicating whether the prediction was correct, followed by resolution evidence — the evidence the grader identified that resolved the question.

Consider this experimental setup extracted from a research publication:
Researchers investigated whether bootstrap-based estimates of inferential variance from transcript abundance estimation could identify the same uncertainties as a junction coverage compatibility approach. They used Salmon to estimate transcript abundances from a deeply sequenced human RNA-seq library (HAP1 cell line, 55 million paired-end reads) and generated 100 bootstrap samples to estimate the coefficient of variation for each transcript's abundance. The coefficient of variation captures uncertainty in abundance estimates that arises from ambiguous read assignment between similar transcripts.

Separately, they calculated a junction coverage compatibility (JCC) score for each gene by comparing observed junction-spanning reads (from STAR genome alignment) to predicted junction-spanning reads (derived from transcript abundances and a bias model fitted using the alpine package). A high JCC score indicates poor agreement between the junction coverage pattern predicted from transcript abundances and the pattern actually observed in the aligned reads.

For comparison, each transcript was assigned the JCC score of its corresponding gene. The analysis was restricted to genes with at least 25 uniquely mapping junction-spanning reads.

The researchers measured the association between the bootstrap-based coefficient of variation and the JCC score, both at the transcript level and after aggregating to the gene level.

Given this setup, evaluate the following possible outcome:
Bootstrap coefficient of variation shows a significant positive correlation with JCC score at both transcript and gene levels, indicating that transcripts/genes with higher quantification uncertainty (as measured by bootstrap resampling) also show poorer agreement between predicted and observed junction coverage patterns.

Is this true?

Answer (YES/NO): NO